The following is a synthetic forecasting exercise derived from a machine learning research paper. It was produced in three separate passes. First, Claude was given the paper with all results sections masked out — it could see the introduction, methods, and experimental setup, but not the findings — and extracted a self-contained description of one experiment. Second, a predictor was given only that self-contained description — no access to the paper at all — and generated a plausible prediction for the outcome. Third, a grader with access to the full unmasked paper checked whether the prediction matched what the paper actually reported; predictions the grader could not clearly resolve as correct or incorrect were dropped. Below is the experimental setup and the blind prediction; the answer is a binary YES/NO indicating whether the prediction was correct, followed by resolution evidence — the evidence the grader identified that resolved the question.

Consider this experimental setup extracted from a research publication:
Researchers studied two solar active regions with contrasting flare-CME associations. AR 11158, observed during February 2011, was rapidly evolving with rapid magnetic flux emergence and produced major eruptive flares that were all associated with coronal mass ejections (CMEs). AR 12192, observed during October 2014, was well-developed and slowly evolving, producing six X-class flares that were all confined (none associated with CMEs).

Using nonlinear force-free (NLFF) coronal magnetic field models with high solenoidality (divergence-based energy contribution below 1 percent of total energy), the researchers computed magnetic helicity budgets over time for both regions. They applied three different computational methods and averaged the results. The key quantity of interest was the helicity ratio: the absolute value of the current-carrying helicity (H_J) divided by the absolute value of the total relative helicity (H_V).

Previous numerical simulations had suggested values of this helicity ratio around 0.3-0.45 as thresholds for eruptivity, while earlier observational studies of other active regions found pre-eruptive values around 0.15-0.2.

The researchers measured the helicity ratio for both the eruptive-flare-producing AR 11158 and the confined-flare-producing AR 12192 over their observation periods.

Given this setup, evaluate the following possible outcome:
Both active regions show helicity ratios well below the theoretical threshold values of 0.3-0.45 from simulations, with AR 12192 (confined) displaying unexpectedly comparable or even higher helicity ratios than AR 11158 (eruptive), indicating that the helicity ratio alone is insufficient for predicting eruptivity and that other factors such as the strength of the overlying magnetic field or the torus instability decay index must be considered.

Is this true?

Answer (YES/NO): NO